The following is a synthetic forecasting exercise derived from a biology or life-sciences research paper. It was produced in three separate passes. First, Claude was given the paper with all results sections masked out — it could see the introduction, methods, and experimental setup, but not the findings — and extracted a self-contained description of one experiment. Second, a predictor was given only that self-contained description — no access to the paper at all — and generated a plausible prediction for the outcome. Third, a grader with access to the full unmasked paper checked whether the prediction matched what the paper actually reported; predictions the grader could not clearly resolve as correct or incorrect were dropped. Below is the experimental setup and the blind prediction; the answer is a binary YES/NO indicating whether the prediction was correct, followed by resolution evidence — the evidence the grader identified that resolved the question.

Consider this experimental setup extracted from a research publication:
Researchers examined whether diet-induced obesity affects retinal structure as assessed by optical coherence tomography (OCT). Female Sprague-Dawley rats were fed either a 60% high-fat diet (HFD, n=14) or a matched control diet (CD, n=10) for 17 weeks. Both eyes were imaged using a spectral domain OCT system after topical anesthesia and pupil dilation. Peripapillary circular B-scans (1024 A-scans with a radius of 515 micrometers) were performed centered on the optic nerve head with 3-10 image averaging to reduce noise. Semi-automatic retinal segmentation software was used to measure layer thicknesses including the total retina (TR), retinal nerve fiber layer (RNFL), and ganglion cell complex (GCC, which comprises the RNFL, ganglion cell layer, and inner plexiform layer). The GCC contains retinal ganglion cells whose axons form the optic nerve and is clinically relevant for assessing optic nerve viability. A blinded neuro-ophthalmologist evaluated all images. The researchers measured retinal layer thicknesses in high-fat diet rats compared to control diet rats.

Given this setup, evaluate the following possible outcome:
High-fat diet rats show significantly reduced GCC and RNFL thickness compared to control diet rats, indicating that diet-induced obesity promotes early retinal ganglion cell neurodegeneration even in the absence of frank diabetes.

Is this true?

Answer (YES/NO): NO